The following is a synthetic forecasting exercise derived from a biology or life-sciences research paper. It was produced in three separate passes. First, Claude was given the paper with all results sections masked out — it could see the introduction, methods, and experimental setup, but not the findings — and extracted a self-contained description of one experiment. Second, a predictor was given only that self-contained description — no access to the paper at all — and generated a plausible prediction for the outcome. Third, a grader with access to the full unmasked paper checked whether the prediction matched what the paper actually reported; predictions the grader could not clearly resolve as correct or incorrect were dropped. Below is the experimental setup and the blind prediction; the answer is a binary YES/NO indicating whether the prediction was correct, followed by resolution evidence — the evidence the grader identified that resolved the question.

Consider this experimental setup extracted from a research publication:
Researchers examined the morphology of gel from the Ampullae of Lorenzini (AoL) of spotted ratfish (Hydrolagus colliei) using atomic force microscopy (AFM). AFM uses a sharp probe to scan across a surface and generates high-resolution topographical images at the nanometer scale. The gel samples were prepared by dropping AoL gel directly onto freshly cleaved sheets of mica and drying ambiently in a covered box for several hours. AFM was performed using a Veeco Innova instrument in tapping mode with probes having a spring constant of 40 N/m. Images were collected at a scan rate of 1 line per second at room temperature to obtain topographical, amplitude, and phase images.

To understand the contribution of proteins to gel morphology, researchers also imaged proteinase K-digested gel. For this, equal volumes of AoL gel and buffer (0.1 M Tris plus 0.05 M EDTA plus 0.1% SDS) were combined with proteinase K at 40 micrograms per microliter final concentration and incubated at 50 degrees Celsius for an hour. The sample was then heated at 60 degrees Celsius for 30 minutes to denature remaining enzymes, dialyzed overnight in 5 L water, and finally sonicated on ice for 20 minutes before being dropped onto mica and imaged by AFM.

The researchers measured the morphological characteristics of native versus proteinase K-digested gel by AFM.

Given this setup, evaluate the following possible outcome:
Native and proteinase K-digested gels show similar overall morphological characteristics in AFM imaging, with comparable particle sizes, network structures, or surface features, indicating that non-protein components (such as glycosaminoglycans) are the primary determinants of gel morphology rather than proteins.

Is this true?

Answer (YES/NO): NO